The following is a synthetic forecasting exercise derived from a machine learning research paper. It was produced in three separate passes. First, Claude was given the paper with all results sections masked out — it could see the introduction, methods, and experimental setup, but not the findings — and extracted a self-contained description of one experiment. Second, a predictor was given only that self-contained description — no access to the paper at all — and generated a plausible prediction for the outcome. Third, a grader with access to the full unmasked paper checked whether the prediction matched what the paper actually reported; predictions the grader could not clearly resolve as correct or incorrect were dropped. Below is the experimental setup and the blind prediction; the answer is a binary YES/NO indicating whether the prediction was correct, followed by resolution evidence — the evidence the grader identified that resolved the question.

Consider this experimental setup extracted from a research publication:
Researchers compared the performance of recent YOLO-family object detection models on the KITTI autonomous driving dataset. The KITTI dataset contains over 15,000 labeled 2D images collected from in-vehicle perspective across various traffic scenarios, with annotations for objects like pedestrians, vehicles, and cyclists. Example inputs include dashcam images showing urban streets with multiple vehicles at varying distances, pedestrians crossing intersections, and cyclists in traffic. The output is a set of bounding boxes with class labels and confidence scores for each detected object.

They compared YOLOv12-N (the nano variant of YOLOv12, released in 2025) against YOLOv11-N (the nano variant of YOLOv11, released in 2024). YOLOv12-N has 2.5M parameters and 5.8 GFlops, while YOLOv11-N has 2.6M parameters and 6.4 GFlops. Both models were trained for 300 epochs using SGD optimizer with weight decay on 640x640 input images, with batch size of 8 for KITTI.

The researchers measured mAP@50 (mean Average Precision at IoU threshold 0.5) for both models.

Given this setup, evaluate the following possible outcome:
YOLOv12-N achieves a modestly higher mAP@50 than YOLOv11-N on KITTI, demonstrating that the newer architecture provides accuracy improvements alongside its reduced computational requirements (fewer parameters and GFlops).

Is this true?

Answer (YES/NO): NO